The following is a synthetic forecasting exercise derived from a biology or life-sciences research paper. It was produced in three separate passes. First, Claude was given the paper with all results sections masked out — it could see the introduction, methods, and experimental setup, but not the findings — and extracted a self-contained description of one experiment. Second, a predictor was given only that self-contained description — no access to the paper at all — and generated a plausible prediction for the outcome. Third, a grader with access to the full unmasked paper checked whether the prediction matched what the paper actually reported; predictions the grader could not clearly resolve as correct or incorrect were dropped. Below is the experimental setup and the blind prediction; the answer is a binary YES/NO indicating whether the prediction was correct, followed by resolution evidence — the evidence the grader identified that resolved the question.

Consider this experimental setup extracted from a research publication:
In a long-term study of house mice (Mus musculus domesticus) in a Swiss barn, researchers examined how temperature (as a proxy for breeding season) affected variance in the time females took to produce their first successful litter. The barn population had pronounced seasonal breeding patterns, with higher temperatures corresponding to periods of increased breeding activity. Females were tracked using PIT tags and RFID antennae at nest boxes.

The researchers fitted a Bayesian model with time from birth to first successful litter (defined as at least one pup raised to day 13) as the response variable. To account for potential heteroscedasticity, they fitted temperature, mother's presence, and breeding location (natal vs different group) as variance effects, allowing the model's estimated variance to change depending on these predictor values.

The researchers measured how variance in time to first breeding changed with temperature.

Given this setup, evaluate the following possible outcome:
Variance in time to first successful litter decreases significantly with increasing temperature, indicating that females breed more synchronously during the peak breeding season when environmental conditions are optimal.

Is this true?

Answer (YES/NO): YES